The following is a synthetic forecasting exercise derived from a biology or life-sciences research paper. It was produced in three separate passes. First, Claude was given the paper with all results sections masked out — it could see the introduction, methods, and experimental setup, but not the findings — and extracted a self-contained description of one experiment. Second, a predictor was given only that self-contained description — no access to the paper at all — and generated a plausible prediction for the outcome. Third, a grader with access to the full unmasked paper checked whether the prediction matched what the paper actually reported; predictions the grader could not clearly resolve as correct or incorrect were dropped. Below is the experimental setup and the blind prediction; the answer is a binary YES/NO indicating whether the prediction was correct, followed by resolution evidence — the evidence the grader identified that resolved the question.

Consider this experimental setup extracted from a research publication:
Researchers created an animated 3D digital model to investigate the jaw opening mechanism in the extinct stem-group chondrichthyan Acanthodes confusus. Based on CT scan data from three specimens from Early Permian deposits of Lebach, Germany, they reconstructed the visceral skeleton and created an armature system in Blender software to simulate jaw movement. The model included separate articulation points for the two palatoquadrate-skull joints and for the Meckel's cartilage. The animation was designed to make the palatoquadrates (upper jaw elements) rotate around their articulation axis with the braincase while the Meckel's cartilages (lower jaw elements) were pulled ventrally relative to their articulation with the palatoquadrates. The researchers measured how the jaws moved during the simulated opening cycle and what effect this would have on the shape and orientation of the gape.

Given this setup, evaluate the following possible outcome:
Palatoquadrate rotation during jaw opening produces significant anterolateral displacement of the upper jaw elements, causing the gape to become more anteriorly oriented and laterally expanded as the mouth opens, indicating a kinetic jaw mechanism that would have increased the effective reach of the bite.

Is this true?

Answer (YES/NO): NO